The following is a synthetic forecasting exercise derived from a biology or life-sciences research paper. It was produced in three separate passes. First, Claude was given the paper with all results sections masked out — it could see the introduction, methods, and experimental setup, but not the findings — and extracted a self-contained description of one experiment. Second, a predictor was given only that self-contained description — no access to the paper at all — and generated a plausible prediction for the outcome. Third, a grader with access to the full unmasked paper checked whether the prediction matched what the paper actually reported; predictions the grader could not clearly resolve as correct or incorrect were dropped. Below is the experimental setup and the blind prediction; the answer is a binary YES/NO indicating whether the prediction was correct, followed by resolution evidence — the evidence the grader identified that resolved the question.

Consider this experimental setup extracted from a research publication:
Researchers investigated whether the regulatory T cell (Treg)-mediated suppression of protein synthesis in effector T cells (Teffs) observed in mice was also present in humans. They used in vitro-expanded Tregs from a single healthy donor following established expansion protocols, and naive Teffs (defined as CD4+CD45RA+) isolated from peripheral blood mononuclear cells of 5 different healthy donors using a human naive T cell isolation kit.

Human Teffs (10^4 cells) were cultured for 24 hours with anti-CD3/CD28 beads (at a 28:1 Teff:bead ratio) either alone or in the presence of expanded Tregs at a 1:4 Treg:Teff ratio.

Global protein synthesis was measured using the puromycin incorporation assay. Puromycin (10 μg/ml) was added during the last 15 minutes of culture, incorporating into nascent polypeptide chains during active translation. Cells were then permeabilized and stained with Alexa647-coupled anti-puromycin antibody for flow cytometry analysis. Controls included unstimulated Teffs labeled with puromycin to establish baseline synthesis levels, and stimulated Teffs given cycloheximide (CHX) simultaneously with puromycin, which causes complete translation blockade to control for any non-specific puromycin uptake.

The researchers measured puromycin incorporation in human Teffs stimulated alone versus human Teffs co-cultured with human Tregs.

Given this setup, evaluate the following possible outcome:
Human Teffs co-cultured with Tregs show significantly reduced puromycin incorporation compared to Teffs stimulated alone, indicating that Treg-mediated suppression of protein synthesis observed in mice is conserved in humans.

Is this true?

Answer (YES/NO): YES